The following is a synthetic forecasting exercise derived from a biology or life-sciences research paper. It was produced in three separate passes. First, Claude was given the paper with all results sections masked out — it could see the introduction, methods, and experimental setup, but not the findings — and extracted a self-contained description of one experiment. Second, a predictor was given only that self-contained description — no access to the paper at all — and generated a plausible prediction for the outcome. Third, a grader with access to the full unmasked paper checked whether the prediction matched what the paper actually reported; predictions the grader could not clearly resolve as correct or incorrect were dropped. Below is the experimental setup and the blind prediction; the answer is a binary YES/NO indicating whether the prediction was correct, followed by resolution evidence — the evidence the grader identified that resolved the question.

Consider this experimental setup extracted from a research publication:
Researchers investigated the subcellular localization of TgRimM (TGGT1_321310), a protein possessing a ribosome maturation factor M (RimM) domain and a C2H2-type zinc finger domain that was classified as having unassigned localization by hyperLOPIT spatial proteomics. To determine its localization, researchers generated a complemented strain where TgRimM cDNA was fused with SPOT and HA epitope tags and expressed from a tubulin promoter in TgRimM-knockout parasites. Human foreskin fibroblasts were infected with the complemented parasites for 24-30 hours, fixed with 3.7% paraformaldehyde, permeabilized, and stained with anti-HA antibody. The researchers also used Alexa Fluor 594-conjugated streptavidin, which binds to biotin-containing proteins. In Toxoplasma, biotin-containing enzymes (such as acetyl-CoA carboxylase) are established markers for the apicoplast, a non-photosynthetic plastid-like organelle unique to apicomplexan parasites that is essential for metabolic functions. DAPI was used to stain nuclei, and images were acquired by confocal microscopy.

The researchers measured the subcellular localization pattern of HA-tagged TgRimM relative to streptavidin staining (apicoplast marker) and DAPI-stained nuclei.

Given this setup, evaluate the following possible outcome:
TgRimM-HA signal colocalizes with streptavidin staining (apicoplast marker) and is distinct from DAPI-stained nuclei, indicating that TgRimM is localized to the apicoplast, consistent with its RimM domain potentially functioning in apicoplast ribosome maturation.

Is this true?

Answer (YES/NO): YES